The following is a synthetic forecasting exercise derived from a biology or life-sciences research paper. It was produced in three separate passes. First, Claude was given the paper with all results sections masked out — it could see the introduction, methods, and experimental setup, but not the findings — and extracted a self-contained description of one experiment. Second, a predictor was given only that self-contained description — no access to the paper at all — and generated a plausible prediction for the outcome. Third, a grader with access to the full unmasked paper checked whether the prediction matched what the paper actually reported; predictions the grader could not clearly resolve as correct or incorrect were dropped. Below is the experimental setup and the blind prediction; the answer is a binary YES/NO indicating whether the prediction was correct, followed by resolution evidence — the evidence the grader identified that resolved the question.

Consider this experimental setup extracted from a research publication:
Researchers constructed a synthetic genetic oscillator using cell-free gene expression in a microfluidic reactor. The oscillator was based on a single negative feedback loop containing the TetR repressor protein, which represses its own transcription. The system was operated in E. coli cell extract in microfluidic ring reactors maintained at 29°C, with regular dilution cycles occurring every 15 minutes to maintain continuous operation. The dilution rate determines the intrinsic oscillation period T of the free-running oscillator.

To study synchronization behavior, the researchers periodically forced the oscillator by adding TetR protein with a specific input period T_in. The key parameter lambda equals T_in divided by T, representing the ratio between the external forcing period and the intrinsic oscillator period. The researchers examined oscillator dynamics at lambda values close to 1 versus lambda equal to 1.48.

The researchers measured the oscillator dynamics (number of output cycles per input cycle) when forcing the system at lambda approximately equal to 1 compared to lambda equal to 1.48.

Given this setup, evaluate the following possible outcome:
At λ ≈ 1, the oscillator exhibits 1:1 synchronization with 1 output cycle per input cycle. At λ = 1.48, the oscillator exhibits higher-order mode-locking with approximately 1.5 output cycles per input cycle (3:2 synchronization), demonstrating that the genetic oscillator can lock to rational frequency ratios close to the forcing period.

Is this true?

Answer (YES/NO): NO